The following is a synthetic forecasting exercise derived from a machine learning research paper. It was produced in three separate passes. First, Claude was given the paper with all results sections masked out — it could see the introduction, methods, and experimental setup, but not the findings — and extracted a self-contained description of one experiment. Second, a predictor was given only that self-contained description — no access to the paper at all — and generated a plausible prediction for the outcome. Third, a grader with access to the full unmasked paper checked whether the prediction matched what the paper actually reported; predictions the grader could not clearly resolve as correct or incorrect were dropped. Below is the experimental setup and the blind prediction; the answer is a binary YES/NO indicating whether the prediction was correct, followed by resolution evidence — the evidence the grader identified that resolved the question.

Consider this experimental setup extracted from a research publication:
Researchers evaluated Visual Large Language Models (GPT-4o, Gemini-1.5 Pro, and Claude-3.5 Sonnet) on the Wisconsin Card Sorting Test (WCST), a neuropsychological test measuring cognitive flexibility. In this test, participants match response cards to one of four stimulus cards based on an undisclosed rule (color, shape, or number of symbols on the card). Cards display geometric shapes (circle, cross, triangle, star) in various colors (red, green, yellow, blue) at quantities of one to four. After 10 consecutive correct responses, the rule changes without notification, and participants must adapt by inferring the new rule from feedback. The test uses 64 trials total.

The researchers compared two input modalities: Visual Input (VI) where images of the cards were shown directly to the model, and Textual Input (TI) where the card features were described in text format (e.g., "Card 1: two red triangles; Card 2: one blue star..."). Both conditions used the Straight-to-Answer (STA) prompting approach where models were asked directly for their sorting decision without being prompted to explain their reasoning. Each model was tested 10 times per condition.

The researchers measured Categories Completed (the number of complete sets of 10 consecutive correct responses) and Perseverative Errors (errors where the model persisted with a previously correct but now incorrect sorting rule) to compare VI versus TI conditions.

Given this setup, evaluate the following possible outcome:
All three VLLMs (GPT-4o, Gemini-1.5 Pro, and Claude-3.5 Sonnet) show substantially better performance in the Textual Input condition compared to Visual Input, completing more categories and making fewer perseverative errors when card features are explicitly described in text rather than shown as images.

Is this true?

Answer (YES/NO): NO